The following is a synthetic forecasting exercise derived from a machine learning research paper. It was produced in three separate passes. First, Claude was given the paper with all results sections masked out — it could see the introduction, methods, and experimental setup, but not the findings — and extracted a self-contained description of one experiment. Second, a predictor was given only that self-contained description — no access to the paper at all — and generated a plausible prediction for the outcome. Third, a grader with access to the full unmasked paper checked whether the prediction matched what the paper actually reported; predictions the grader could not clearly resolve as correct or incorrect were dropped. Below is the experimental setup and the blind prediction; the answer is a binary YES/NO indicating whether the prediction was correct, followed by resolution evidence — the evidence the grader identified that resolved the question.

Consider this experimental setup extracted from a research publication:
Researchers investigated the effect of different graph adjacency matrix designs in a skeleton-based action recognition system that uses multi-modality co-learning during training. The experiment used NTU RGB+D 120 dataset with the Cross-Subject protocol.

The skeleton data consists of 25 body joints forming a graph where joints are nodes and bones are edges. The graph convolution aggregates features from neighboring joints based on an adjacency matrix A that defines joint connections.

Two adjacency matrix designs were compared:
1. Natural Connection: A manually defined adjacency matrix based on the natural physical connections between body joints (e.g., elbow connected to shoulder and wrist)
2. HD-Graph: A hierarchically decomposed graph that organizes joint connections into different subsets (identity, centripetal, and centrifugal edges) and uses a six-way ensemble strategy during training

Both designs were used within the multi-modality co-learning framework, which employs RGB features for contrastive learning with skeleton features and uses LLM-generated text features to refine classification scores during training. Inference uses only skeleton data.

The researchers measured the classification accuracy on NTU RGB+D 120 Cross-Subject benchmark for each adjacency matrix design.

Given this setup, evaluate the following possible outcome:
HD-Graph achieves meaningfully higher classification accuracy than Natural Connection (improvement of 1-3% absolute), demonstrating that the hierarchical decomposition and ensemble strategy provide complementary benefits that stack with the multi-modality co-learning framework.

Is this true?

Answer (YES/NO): NO